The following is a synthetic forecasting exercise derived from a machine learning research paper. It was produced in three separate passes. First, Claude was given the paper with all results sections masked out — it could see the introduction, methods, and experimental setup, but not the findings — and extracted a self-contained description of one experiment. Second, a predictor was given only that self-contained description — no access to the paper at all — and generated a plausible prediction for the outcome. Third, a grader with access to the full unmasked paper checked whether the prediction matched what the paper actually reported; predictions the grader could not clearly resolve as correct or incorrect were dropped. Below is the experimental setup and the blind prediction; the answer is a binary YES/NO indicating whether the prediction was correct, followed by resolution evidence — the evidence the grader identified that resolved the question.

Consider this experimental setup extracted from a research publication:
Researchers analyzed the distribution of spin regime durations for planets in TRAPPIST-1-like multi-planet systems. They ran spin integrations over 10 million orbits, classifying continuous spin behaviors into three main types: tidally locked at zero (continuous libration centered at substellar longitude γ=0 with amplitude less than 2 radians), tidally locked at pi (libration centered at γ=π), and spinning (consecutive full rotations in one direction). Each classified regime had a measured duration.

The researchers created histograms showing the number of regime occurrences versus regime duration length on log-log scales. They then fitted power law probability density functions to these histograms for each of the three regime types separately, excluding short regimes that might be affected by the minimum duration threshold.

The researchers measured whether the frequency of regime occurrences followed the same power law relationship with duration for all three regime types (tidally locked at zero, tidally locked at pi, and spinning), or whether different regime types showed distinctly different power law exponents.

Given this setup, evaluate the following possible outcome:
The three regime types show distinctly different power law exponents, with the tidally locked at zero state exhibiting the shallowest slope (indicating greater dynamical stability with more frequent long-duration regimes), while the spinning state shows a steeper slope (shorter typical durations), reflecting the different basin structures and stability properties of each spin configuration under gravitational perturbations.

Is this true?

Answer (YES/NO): NO